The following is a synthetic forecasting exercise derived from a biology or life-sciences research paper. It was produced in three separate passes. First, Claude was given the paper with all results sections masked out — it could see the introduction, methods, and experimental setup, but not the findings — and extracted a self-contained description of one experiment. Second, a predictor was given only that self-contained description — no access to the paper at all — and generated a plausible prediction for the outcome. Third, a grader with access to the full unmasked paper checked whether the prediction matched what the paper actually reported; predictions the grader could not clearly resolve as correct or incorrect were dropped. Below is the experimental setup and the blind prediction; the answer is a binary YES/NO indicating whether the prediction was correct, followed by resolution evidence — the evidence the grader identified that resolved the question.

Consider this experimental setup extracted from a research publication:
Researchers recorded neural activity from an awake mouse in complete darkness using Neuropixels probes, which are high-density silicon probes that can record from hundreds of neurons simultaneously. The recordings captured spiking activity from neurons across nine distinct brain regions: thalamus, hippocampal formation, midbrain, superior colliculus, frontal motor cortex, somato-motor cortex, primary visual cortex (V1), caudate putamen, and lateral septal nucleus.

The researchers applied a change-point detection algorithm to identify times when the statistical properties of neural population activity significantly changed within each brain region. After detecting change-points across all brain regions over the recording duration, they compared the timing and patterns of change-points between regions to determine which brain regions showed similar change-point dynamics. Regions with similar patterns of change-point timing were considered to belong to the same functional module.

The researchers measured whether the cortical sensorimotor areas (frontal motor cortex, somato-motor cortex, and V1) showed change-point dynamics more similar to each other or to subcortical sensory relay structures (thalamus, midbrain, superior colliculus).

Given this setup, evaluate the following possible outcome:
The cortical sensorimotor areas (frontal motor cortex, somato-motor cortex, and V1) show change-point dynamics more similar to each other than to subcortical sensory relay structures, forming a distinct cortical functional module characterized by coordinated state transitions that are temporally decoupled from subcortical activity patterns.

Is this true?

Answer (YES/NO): YES